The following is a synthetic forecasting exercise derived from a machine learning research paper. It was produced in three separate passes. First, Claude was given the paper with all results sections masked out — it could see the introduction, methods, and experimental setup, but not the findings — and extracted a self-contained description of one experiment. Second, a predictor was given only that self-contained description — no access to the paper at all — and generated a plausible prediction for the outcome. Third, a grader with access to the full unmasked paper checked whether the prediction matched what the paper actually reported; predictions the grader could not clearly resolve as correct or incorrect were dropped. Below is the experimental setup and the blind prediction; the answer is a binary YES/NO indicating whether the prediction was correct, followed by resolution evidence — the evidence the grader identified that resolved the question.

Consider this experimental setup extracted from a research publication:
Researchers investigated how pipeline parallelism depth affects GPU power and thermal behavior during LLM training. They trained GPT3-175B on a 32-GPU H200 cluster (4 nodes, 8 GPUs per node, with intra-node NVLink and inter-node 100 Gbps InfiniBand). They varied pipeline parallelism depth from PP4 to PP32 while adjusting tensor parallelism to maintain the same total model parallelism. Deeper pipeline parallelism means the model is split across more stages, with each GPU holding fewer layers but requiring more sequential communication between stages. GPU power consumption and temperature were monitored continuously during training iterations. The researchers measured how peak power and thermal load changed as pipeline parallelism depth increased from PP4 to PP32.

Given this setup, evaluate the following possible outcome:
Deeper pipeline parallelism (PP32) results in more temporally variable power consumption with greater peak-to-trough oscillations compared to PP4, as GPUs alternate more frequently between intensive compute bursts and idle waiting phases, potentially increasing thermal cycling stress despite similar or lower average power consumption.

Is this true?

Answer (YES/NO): NO